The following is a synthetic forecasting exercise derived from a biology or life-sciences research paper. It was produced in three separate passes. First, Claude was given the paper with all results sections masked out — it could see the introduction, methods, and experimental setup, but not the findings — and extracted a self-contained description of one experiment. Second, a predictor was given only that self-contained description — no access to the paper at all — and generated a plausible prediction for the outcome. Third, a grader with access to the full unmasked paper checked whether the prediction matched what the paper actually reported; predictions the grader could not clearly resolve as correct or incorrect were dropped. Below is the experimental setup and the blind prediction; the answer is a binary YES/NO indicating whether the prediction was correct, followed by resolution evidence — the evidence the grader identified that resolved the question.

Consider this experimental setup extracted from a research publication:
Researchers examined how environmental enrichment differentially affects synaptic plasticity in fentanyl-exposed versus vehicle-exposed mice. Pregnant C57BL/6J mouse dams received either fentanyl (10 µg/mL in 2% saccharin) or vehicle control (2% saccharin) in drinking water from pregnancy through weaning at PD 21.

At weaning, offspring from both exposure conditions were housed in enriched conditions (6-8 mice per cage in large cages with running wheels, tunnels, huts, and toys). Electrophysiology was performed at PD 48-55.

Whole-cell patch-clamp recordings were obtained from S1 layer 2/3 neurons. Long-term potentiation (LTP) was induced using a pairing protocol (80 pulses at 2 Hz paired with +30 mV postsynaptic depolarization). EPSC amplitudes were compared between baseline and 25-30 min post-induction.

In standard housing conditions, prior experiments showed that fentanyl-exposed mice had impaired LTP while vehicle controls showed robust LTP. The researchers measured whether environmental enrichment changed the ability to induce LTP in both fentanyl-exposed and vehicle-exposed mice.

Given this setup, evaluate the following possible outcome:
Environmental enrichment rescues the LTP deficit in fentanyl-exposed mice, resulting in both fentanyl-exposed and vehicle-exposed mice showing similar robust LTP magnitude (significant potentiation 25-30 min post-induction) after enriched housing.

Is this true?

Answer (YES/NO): NO